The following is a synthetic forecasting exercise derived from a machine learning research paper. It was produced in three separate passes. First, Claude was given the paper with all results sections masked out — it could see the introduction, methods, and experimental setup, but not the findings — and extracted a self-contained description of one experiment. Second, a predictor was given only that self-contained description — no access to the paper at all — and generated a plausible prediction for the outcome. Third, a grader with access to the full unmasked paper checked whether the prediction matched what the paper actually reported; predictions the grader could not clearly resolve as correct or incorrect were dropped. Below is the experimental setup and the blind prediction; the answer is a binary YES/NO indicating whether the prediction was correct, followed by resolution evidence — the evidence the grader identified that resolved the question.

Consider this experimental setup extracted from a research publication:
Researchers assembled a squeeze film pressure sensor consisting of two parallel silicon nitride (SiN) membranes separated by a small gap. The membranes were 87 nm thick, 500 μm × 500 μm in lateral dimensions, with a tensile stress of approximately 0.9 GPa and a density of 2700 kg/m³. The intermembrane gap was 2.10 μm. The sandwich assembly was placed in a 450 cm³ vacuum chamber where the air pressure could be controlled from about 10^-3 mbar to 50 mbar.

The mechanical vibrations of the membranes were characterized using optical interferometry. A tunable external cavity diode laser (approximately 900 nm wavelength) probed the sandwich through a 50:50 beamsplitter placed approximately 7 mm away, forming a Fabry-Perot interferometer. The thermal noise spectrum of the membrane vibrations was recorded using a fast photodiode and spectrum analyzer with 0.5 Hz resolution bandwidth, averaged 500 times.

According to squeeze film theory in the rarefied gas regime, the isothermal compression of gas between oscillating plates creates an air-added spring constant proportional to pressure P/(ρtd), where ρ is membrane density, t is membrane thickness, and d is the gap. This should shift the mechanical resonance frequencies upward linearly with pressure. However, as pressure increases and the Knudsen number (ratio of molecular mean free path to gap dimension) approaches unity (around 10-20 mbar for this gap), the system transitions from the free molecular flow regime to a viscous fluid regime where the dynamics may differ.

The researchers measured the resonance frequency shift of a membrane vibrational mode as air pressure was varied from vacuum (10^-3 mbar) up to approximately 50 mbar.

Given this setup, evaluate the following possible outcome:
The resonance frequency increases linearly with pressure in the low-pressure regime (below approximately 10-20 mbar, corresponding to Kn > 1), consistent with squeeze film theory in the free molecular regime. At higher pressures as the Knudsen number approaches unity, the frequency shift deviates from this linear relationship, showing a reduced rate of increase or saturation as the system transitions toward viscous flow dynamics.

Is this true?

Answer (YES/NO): NO